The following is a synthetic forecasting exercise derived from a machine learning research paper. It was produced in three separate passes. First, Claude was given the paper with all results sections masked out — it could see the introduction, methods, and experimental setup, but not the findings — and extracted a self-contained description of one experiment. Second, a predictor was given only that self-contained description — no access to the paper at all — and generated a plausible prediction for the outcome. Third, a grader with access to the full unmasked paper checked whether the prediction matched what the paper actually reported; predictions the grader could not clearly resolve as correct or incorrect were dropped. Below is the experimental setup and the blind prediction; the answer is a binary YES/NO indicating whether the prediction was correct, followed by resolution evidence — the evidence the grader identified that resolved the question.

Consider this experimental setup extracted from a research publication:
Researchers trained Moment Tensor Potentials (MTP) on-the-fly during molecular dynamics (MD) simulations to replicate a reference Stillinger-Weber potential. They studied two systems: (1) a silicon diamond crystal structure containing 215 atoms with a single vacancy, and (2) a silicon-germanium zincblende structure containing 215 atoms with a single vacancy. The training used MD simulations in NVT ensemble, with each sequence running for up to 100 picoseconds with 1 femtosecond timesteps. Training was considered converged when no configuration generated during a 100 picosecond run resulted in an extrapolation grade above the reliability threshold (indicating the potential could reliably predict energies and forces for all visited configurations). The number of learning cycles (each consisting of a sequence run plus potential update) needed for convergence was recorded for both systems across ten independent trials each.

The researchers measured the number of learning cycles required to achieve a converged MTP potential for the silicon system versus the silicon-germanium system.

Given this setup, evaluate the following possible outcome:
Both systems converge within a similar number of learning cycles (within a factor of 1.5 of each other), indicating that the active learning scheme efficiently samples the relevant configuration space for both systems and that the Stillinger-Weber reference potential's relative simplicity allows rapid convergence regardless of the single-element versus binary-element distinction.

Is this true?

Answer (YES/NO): NO